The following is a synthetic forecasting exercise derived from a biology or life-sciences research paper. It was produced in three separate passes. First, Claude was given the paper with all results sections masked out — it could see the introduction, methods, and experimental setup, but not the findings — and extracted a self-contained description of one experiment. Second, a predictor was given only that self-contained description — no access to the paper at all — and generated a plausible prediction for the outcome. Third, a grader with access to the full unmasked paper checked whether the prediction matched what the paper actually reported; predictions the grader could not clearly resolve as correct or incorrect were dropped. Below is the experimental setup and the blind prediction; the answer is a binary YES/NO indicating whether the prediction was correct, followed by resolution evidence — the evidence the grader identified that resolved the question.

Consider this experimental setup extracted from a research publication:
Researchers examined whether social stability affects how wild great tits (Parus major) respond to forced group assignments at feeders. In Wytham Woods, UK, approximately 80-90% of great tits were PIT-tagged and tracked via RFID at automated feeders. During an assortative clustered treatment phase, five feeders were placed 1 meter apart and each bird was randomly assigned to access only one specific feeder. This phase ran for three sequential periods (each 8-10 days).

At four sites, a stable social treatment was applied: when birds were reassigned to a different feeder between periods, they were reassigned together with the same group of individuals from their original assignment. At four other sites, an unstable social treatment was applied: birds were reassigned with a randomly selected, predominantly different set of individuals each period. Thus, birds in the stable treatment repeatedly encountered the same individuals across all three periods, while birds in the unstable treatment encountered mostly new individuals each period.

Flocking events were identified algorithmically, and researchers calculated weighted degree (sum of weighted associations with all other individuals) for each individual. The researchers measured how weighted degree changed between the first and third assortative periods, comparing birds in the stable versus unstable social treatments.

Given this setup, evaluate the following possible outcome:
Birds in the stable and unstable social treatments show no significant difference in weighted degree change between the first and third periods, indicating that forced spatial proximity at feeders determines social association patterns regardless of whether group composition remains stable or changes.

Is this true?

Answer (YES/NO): YES